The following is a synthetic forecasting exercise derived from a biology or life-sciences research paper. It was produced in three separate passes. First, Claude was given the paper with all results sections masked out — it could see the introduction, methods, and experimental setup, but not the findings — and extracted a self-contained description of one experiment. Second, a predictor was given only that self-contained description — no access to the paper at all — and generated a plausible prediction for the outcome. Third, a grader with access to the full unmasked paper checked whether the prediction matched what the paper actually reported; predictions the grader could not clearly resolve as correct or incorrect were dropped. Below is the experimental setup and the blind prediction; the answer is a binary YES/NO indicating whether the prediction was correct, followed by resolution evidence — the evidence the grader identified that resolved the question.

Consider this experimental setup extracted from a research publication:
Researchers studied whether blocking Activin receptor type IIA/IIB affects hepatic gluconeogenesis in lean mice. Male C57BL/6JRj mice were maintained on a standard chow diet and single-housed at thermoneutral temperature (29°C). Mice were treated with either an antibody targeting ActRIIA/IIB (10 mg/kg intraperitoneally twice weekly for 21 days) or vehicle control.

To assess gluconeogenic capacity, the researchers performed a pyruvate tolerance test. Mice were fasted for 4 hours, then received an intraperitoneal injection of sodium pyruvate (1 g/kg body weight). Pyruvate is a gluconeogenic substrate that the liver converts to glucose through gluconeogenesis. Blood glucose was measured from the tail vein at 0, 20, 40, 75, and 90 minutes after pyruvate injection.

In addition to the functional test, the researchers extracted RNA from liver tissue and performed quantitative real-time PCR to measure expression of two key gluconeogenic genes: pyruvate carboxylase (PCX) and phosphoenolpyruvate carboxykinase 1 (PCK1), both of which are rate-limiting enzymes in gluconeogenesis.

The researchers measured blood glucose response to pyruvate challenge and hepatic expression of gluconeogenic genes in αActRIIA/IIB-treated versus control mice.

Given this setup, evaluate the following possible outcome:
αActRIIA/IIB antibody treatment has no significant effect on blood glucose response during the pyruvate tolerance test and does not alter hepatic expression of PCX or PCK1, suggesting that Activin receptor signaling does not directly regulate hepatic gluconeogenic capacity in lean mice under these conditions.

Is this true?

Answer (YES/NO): NO